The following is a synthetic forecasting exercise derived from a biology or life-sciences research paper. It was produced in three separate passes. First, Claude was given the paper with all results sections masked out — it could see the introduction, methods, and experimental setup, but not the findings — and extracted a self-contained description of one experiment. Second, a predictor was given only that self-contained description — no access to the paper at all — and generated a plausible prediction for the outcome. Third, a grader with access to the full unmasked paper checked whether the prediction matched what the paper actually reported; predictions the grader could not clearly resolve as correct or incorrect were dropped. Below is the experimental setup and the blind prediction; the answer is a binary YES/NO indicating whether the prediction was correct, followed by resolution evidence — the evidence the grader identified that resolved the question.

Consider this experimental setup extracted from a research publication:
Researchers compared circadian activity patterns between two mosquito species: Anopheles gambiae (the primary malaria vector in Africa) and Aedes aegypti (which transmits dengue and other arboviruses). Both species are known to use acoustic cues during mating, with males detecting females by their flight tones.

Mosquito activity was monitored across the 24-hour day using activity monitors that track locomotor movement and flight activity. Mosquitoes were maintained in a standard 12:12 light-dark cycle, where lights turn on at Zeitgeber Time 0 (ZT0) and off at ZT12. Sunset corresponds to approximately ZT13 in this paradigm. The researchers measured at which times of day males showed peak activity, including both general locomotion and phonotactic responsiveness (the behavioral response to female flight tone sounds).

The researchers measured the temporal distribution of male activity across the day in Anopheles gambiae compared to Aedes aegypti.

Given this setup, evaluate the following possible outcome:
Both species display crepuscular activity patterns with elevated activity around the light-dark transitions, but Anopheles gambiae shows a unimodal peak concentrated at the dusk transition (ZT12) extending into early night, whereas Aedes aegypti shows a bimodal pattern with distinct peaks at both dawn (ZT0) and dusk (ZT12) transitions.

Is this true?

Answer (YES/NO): YES